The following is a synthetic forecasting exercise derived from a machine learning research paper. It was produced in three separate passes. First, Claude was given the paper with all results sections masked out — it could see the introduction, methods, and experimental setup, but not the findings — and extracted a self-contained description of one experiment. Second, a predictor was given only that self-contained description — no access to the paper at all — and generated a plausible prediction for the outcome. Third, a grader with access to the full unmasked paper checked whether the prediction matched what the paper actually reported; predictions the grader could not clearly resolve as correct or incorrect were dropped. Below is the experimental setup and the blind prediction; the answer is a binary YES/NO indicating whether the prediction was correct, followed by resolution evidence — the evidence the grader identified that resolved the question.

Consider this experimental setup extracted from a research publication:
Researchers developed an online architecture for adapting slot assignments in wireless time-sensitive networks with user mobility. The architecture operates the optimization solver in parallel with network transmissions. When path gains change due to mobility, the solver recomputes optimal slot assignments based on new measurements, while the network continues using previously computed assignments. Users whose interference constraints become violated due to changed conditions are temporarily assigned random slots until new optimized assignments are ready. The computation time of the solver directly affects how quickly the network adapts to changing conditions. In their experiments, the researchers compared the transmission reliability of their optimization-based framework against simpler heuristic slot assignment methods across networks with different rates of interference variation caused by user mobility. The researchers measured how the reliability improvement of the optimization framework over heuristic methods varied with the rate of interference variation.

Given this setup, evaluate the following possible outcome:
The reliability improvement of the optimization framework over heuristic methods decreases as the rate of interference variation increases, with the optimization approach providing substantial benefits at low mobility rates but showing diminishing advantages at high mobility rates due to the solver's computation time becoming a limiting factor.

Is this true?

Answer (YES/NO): YES